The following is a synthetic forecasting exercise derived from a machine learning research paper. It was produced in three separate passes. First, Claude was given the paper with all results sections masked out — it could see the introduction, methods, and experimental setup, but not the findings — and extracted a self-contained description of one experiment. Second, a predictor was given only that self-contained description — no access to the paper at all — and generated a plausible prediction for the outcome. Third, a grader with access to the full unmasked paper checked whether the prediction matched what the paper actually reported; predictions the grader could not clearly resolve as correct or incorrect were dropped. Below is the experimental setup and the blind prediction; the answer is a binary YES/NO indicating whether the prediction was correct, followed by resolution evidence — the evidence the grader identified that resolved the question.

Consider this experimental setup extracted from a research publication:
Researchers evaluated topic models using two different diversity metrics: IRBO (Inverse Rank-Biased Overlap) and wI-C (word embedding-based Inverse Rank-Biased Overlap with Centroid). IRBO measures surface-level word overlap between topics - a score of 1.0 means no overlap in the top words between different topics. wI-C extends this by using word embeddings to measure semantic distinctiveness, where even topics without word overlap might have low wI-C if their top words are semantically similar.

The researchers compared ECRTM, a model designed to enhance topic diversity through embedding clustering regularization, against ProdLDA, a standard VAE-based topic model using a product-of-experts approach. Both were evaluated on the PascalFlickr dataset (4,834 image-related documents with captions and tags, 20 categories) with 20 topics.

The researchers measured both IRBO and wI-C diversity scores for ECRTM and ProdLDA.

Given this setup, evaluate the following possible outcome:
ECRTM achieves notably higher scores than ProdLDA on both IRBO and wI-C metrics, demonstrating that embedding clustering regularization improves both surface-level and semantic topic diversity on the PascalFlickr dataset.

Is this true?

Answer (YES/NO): NO